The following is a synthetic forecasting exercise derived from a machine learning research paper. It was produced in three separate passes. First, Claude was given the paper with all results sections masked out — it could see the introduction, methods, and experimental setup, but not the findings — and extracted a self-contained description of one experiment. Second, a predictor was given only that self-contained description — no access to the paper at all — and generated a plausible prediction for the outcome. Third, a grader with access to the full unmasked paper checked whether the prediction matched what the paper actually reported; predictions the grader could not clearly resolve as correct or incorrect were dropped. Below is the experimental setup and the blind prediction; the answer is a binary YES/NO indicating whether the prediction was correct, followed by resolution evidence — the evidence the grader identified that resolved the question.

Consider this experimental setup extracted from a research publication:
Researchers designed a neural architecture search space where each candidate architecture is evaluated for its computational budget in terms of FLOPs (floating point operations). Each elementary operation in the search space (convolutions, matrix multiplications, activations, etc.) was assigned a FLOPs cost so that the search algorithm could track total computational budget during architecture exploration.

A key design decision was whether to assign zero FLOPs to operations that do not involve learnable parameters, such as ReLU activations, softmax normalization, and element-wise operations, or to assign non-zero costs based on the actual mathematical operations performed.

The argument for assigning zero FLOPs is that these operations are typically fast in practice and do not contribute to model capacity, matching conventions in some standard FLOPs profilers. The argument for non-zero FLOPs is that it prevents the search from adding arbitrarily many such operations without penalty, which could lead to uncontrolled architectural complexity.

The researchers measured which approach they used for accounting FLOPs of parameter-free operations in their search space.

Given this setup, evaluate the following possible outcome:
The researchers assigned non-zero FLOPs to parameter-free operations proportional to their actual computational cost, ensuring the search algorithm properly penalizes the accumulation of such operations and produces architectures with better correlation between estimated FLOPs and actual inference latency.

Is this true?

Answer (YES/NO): NO